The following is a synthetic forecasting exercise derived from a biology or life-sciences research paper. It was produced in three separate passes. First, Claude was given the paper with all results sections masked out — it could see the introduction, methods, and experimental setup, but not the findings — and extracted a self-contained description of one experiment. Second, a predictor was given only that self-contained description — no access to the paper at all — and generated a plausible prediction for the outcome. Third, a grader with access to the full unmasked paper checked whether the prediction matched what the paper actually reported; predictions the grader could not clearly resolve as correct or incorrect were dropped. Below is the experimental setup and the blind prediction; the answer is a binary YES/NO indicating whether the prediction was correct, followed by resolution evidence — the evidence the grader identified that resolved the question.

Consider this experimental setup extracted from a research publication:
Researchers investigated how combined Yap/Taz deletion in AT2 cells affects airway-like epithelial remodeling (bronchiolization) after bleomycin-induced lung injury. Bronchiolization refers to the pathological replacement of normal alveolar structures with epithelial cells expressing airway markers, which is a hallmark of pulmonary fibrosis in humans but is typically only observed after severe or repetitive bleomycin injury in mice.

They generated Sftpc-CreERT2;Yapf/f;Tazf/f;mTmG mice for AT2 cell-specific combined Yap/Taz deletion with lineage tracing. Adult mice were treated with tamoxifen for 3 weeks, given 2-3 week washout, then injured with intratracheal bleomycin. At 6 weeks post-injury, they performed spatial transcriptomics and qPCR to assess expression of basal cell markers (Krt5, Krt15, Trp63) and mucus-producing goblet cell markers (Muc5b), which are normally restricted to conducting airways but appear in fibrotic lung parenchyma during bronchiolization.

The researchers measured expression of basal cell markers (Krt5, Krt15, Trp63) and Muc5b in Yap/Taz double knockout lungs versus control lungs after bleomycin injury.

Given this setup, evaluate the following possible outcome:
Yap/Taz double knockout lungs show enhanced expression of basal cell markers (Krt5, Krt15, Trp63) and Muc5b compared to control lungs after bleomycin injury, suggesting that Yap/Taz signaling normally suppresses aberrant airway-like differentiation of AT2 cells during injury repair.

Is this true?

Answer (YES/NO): YES